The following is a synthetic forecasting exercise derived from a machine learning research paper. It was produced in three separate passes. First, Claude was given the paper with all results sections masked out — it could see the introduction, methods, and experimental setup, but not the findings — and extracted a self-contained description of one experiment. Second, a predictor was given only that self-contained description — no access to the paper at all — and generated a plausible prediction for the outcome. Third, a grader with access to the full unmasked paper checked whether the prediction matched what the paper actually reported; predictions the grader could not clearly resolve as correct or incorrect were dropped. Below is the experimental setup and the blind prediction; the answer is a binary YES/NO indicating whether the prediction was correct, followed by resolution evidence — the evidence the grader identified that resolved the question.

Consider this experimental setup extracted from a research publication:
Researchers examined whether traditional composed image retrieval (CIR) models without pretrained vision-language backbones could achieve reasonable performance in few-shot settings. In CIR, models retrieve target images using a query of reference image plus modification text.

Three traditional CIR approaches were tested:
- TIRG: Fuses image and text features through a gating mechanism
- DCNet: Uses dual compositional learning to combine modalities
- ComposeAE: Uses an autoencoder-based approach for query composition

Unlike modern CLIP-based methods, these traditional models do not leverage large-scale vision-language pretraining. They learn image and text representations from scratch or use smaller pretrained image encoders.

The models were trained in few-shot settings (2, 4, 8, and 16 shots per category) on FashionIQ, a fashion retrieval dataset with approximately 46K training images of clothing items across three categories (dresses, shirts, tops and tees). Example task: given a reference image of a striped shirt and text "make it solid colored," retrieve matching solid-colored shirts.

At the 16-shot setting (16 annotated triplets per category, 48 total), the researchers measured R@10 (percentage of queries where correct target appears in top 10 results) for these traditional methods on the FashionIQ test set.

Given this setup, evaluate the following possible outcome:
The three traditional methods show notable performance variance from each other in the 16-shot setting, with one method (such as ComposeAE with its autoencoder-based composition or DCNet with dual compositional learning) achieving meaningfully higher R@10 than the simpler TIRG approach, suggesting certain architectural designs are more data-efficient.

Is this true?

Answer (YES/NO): NO